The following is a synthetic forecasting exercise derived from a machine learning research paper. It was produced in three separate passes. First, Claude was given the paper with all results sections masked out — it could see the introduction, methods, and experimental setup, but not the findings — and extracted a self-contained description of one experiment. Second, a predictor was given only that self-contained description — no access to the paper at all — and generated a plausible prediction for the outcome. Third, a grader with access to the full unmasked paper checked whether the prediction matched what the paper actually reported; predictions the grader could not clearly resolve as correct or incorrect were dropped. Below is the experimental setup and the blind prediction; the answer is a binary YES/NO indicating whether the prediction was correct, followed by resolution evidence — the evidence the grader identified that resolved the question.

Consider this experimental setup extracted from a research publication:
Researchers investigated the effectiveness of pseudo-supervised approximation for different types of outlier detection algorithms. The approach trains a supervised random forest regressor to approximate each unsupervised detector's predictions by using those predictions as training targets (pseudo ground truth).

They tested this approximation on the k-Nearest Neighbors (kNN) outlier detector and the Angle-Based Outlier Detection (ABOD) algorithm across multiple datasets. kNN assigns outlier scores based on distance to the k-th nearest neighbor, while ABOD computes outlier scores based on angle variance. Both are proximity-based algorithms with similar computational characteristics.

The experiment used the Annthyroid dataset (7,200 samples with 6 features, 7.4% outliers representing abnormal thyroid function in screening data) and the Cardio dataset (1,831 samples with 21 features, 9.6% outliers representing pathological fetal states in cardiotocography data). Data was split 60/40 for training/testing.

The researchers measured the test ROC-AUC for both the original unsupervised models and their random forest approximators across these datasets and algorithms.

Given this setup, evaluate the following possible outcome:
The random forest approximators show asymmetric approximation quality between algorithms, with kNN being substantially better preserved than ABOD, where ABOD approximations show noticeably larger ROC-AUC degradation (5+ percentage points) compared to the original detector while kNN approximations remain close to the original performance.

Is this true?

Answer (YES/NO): YES